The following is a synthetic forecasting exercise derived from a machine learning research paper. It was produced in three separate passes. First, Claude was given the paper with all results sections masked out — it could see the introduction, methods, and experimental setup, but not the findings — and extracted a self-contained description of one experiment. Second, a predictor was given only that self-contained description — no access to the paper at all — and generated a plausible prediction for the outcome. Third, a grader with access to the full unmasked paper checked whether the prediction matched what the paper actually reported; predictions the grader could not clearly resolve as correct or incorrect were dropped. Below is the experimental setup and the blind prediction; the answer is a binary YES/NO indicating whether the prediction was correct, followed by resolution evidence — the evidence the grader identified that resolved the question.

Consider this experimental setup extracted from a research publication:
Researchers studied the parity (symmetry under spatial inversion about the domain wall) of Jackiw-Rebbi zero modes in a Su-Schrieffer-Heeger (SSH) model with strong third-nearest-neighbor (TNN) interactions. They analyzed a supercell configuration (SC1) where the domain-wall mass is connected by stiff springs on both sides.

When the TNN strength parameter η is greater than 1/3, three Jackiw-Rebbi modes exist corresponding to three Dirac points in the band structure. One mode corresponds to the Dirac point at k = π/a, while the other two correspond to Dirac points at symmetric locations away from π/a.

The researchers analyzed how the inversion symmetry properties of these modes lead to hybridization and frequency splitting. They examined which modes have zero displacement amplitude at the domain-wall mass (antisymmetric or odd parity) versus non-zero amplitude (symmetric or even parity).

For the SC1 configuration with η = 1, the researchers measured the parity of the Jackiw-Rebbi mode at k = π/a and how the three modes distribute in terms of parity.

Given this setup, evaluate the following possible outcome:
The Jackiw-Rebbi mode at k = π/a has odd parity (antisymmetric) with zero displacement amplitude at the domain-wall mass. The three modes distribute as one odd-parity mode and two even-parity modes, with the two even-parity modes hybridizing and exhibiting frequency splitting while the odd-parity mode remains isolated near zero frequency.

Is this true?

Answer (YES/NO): NO